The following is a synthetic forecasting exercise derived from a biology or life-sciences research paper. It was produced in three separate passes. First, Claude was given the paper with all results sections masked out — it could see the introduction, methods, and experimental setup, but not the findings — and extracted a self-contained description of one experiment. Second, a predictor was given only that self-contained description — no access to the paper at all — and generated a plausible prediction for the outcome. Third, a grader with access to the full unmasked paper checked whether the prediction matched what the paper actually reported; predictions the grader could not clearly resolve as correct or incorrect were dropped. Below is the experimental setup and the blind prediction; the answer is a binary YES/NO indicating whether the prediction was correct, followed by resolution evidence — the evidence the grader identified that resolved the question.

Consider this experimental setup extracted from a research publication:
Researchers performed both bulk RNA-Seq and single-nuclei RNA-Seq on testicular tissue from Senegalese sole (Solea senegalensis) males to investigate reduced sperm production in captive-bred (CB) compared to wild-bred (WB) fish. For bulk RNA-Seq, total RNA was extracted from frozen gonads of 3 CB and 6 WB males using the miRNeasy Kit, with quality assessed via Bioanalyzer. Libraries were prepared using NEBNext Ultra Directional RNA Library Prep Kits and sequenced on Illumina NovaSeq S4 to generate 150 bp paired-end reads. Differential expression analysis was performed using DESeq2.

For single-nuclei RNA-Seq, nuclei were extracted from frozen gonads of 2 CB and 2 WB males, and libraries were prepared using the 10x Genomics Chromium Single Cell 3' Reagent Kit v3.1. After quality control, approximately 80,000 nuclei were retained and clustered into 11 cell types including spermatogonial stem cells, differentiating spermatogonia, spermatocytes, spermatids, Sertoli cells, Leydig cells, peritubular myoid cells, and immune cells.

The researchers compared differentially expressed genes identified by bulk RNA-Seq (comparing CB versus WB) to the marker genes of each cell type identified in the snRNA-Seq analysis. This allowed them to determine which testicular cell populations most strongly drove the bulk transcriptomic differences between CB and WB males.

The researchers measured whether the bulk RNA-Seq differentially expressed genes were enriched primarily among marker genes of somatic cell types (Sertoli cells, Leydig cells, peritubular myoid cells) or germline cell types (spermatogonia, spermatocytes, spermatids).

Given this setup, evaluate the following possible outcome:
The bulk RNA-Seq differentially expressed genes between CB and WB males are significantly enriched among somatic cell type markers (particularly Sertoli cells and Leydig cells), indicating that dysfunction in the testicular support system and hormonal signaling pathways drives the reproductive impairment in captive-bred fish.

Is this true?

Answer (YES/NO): NO